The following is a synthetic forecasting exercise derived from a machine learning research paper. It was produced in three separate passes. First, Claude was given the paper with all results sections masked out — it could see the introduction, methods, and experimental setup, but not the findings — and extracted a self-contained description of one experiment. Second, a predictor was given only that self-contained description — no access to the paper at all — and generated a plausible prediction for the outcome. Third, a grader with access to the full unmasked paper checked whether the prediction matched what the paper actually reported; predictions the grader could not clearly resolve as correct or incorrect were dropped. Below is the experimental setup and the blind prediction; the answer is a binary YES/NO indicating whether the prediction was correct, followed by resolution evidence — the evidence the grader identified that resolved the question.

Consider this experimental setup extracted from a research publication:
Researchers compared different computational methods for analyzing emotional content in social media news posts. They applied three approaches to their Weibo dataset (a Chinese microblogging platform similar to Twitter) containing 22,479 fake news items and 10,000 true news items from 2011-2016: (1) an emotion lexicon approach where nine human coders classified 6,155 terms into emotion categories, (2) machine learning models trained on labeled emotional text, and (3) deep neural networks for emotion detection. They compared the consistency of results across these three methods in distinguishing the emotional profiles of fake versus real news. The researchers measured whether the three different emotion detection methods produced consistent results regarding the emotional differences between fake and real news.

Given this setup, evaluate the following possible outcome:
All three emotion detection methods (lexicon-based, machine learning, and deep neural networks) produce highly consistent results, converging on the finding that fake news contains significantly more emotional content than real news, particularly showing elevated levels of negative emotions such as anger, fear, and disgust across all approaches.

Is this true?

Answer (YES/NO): NO